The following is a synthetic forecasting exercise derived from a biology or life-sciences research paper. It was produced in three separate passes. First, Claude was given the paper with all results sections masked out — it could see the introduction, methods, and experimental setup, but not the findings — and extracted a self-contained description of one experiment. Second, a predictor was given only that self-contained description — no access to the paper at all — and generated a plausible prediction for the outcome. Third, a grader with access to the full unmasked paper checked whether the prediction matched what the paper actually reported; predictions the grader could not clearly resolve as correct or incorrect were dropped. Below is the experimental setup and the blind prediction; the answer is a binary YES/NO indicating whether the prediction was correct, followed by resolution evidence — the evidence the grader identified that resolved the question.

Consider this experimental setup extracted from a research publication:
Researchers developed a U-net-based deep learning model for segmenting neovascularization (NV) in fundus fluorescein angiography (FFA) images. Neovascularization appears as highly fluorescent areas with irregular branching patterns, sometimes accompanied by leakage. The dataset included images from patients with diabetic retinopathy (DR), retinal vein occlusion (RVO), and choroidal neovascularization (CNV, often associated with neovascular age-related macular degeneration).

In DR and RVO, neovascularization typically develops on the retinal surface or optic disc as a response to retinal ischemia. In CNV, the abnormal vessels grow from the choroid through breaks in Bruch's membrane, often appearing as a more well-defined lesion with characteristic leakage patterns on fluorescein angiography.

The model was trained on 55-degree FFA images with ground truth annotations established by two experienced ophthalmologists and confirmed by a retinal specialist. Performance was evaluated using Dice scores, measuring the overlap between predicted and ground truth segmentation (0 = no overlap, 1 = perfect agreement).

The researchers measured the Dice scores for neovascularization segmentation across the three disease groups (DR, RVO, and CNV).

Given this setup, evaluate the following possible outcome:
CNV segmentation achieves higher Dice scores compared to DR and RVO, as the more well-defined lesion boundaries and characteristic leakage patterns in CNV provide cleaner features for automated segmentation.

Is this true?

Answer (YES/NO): YES